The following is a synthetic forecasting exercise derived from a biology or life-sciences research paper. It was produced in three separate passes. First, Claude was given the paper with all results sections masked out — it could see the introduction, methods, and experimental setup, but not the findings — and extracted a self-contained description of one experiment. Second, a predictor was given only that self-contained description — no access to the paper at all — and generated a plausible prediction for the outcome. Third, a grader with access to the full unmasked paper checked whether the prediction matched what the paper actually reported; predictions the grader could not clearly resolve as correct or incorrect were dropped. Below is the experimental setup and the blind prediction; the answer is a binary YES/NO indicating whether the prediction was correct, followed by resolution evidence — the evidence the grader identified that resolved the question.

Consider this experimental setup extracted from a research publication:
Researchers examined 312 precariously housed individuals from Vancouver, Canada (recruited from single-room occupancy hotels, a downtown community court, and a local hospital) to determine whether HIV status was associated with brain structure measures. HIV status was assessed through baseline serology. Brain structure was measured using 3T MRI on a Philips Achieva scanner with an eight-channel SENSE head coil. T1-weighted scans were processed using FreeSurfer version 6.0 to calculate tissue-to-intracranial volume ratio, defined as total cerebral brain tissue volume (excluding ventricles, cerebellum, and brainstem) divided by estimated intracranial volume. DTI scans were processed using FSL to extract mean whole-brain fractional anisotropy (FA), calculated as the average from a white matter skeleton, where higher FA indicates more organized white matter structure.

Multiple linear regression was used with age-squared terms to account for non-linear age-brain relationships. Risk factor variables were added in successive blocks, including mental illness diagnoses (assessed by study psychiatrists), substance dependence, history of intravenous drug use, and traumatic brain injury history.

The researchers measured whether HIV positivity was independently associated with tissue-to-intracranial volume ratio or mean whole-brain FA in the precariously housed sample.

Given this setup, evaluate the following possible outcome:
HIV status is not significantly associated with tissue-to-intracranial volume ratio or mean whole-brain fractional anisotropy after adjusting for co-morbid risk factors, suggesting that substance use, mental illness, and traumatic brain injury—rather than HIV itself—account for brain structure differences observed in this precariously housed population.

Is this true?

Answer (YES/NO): YES